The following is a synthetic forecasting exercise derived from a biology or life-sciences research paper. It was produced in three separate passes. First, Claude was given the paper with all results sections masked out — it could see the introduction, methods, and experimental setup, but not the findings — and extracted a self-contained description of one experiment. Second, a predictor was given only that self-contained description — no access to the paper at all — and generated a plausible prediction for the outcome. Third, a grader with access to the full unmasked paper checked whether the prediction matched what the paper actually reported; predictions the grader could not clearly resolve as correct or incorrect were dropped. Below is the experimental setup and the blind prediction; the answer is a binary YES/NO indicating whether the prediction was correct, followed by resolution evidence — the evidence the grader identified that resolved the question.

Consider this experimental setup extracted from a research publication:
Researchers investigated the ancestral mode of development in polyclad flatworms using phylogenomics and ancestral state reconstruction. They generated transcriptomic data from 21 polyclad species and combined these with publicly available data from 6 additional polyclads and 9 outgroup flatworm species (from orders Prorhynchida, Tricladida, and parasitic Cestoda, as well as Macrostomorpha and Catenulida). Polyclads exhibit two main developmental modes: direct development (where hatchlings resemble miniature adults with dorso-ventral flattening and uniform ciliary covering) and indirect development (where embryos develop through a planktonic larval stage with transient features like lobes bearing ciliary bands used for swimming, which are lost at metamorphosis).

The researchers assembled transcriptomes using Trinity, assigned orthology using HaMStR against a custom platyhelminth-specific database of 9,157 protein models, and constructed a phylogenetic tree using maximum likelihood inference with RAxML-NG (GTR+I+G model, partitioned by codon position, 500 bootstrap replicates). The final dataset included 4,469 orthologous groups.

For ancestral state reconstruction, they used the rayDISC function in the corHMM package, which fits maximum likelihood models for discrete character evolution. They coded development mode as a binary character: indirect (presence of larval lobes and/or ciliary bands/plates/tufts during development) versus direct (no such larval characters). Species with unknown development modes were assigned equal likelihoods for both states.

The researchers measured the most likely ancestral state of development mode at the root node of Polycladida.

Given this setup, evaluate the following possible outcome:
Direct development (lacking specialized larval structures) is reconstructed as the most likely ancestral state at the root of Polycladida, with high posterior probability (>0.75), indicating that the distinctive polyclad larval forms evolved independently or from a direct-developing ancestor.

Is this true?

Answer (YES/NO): NO